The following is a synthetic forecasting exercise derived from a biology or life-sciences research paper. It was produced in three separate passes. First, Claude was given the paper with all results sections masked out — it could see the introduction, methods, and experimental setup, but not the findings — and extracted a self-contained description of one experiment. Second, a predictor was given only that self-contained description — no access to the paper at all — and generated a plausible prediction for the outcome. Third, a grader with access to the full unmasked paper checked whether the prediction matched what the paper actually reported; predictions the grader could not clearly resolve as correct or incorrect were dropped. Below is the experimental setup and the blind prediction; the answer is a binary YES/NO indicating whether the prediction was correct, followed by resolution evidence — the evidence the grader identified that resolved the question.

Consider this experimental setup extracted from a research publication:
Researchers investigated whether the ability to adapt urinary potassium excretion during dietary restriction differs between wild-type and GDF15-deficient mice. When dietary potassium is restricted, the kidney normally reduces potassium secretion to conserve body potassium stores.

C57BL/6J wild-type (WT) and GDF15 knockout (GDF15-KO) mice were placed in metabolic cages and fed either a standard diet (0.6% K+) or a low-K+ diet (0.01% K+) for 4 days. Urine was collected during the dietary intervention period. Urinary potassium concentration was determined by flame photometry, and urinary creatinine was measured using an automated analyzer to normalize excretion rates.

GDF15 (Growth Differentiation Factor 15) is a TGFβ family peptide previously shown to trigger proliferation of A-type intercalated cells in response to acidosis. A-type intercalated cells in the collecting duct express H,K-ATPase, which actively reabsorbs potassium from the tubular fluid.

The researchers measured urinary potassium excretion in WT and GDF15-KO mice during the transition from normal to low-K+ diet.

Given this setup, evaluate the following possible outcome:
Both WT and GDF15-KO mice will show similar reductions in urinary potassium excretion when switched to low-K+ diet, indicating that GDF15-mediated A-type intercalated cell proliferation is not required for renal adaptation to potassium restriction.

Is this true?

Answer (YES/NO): NO